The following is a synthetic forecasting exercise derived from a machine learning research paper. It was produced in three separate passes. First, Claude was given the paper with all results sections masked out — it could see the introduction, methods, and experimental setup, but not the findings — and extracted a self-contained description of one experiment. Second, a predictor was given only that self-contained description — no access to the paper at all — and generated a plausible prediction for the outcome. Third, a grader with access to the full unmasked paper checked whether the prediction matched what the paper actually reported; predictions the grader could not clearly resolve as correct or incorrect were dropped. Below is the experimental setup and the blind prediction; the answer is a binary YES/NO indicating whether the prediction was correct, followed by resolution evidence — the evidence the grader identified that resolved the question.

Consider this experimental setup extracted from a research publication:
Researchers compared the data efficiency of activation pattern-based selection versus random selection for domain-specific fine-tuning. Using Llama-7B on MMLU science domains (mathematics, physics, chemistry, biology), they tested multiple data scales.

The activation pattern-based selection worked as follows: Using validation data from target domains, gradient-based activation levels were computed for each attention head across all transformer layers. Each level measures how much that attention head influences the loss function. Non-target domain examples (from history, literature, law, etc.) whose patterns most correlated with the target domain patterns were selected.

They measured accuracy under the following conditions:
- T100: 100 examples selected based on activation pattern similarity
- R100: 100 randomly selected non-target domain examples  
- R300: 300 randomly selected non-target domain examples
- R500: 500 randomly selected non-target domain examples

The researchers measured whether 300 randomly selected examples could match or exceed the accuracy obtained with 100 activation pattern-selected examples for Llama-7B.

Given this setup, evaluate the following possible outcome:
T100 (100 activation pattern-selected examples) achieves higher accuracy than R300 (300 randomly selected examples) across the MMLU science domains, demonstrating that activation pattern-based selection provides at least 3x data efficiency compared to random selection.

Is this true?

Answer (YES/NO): NO